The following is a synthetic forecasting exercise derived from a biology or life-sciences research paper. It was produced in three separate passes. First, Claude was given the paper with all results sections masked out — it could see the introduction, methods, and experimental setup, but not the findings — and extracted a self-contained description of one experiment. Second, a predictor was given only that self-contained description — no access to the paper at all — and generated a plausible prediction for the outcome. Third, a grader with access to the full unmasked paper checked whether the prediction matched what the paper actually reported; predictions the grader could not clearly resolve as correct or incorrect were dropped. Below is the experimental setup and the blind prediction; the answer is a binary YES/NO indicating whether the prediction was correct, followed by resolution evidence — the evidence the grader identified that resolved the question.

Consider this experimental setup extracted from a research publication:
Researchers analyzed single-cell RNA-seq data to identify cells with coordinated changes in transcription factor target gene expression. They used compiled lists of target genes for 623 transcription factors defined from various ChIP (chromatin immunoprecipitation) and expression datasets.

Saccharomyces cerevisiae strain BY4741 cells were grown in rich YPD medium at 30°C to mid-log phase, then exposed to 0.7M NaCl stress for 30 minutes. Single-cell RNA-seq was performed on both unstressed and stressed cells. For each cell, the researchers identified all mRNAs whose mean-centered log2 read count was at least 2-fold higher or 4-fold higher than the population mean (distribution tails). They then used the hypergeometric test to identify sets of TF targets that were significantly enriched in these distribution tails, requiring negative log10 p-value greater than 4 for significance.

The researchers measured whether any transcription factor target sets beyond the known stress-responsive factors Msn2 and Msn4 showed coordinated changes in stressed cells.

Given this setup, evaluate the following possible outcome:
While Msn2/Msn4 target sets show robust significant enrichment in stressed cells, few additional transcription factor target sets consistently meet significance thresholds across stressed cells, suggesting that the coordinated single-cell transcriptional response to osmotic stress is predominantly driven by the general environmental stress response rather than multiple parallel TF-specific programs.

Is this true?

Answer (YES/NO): NO